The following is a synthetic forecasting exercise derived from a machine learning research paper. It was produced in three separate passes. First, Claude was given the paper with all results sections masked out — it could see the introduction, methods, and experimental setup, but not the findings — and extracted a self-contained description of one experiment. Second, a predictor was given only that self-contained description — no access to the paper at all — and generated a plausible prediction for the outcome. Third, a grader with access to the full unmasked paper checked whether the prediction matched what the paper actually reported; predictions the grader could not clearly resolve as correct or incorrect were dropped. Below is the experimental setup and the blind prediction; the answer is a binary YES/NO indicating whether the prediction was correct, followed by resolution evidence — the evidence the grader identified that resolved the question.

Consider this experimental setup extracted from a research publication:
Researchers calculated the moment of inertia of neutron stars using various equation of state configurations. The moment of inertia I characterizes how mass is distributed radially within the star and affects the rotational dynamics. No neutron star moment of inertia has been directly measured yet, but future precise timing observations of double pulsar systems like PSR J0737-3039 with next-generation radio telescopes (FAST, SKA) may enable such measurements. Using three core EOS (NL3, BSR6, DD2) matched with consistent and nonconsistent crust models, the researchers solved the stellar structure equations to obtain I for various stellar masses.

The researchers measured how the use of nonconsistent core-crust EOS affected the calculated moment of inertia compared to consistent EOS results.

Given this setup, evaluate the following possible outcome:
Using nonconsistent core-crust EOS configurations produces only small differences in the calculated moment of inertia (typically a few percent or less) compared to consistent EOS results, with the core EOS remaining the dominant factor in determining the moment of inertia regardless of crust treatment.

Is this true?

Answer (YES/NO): NO